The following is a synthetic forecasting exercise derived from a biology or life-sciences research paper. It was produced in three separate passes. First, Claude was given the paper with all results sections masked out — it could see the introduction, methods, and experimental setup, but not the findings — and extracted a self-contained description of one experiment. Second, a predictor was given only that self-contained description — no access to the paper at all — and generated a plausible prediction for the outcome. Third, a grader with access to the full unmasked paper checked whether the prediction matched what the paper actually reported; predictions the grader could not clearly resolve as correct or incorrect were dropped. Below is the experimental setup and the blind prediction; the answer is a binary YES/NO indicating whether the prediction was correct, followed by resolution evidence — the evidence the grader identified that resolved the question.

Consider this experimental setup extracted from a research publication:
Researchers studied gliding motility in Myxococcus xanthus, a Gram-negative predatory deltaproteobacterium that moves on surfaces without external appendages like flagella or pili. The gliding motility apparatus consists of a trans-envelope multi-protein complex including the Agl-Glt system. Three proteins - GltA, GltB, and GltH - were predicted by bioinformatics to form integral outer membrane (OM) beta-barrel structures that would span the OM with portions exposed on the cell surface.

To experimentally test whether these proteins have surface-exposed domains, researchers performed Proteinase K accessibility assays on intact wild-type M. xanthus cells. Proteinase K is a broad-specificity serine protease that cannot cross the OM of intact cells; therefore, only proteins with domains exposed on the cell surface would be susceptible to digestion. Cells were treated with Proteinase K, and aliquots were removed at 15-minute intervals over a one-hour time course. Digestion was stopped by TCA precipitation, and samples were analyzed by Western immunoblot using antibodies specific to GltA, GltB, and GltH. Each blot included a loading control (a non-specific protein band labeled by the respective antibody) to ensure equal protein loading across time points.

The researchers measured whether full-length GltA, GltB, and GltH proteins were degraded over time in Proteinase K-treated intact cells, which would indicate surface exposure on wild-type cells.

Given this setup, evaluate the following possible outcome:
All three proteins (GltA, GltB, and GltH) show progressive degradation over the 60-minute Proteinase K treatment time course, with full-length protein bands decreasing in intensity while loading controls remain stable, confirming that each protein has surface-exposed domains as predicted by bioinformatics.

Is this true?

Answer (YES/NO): NO